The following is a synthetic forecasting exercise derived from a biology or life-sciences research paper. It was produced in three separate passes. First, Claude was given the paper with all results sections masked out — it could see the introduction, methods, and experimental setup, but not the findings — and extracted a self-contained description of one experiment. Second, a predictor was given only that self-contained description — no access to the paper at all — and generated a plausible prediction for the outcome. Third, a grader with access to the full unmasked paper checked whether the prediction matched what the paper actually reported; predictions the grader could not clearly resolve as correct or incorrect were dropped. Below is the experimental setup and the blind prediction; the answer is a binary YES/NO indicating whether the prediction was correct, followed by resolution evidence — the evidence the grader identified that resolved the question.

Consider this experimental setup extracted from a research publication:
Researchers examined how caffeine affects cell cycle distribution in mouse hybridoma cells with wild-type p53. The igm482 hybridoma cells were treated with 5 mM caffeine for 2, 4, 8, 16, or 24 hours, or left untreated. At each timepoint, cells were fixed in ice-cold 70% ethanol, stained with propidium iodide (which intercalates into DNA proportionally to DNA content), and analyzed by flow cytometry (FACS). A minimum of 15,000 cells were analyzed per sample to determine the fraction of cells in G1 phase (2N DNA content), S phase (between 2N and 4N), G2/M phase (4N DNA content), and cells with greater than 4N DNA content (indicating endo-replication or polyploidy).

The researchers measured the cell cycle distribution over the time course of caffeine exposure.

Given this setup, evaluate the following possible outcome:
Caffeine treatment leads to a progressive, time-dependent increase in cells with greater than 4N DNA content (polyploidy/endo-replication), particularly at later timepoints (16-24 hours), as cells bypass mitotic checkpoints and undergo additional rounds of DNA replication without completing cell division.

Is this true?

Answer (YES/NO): NO